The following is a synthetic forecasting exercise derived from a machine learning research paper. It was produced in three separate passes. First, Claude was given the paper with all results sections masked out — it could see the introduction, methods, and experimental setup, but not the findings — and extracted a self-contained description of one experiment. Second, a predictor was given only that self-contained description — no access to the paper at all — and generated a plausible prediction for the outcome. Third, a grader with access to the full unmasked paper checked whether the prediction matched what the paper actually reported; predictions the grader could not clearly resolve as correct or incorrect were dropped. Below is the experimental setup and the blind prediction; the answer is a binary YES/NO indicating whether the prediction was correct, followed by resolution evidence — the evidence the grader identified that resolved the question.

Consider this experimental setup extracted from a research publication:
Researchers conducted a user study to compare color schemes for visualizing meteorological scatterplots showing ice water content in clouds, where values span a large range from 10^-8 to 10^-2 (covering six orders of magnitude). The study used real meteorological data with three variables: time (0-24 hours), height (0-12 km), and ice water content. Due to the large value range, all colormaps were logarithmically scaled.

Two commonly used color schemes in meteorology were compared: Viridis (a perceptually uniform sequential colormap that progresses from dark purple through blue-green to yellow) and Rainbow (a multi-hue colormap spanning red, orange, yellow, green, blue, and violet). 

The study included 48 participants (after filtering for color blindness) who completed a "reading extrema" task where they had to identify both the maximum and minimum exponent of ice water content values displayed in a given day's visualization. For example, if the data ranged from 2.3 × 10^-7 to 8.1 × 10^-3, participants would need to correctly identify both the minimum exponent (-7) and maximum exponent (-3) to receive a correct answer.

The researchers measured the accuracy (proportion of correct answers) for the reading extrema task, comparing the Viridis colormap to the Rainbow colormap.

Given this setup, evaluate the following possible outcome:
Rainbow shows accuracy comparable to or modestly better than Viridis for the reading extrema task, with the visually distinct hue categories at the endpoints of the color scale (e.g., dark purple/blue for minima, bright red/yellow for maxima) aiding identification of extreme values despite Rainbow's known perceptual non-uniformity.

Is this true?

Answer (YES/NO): NO